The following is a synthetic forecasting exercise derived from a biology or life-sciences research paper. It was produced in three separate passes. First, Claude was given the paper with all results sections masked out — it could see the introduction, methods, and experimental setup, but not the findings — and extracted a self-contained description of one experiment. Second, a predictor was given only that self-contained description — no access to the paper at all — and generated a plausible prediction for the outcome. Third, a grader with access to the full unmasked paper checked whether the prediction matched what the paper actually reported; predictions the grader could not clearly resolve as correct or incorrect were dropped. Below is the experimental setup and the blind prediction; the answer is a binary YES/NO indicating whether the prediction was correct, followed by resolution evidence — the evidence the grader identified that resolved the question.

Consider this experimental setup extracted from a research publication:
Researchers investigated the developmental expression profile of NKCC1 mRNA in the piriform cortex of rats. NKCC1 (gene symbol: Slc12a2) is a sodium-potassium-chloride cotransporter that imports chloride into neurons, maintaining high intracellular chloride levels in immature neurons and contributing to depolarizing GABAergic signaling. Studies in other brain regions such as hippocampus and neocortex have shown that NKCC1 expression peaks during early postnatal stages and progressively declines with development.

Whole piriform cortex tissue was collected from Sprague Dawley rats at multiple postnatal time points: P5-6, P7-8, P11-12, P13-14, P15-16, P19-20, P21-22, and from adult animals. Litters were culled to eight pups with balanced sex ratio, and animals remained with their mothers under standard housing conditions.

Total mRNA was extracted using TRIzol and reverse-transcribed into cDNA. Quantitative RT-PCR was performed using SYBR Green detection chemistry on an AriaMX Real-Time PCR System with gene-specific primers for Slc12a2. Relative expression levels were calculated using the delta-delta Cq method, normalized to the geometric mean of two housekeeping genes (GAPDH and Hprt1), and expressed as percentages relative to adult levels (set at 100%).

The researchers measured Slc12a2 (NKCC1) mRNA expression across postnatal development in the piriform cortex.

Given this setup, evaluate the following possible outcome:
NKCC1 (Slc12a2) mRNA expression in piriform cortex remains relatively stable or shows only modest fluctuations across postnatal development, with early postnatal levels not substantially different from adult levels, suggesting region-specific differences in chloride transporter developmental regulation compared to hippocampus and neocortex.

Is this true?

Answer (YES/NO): NO